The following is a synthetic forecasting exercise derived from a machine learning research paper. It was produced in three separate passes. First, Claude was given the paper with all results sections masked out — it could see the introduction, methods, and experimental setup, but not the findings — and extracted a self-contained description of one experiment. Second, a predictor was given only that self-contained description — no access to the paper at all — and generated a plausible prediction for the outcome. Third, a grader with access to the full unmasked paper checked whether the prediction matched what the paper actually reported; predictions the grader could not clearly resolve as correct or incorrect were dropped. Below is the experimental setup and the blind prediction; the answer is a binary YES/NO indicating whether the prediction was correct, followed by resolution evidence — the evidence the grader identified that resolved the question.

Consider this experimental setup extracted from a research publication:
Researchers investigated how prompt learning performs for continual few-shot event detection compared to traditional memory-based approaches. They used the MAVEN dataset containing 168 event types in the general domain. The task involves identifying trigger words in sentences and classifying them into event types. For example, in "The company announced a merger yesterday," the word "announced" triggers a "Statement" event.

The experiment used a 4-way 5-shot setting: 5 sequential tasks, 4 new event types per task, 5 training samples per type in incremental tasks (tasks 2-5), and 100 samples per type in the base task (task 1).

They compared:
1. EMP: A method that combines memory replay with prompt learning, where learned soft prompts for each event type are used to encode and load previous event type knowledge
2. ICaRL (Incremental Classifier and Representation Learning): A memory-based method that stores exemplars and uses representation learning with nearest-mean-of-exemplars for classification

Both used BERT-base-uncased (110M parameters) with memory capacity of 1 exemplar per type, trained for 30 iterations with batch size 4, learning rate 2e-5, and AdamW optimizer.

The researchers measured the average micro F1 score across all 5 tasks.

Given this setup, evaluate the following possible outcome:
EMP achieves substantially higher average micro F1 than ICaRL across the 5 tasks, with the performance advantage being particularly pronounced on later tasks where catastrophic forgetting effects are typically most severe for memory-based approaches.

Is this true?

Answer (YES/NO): NO